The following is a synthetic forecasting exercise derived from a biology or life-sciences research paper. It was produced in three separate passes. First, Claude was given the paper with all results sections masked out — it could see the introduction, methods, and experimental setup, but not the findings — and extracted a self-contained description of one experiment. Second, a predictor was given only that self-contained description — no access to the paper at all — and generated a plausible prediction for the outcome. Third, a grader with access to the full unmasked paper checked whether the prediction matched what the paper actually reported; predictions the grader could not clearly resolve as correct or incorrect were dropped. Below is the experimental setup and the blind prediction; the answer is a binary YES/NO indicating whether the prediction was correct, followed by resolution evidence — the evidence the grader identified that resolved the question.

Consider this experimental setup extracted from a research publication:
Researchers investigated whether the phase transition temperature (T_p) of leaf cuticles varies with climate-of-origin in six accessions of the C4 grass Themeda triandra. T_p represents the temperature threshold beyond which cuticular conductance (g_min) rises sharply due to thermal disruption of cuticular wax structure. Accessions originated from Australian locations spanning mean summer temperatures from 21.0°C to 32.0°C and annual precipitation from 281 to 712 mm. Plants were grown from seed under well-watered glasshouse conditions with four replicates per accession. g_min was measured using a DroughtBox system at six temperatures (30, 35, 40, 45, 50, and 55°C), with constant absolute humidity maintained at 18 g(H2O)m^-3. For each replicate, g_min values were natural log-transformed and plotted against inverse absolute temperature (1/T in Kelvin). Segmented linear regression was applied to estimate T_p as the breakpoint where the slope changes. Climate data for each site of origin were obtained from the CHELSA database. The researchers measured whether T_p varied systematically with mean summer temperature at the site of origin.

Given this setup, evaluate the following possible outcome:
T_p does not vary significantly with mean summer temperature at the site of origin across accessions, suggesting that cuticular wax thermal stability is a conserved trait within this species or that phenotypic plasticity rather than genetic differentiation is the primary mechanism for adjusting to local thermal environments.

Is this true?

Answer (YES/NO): NO